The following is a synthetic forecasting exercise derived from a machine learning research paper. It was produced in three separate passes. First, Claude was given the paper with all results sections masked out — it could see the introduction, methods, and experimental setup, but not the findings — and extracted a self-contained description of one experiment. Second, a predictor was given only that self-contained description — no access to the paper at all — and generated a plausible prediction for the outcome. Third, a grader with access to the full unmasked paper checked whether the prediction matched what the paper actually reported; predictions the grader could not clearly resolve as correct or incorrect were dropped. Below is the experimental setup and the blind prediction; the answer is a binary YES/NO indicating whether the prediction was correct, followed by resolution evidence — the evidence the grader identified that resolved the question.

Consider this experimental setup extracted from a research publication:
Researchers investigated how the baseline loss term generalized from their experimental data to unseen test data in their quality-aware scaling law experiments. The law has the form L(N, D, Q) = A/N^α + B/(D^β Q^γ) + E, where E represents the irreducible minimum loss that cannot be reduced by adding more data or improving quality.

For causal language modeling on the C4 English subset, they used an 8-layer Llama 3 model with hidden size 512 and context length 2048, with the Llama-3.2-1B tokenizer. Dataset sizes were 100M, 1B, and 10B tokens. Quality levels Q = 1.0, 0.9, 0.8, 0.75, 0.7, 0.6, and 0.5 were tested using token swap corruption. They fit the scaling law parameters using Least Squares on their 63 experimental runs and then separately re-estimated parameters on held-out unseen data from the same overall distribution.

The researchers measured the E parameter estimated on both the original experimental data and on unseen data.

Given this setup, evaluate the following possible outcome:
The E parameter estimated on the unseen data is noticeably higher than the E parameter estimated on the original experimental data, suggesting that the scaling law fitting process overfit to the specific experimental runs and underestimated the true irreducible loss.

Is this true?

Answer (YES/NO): YES